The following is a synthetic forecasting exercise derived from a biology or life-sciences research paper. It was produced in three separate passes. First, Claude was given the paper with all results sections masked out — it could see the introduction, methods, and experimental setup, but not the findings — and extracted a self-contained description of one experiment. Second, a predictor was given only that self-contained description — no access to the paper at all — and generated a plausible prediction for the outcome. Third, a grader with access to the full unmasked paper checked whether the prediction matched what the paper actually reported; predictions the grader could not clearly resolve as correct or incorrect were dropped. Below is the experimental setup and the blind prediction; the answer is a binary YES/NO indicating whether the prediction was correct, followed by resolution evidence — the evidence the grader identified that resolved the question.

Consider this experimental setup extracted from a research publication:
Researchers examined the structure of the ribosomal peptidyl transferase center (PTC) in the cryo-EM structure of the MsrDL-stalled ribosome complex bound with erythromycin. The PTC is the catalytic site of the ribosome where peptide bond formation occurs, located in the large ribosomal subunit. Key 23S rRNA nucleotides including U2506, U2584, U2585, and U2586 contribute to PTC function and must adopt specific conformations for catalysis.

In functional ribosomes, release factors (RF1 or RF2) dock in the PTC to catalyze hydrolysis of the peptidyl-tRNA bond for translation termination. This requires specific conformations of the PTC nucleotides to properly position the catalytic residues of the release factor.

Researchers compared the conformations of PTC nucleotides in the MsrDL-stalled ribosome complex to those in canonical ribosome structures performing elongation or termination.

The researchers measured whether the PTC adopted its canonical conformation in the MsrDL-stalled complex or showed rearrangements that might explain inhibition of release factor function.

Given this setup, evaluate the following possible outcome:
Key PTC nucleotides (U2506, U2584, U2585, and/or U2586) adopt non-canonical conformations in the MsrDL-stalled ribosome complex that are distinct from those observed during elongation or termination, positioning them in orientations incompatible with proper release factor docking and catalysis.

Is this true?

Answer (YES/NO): YES